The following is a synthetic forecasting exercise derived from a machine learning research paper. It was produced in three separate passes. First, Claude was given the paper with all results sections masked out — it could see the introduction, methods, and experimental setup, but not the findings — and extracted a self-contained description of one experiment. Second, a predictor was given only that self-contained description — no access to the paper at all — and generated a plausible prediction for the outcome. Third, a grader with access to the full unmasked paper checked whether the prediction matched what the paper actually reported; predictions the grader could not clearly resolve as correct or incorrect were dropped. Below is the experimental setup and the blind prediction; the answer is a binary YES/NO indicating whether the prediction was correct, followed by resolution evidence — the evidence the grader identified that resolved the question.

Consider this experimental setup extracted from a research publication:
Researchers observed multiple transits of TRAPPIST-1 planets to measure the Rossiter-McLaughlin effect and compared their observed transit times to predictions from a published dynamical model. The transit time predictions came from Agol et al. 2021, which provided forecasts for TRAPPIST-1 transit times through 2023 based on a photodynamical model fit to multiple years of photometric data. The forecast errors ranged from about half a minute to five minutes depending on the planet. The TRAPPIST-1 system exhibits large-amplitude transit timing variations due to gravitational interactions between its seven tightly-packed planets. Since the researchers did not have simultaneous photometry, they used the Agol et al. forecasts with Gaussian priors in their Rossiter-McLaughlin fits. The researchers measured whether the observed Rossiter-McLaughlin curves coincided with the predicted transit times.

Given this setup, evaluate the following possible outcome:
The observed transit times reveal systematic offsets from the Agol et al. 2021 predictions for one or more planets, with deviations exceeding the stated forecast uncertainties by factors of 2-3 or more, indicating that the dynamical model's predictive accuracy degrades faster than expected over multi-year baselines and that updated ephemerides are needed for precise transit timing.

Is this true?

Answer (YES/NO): NO